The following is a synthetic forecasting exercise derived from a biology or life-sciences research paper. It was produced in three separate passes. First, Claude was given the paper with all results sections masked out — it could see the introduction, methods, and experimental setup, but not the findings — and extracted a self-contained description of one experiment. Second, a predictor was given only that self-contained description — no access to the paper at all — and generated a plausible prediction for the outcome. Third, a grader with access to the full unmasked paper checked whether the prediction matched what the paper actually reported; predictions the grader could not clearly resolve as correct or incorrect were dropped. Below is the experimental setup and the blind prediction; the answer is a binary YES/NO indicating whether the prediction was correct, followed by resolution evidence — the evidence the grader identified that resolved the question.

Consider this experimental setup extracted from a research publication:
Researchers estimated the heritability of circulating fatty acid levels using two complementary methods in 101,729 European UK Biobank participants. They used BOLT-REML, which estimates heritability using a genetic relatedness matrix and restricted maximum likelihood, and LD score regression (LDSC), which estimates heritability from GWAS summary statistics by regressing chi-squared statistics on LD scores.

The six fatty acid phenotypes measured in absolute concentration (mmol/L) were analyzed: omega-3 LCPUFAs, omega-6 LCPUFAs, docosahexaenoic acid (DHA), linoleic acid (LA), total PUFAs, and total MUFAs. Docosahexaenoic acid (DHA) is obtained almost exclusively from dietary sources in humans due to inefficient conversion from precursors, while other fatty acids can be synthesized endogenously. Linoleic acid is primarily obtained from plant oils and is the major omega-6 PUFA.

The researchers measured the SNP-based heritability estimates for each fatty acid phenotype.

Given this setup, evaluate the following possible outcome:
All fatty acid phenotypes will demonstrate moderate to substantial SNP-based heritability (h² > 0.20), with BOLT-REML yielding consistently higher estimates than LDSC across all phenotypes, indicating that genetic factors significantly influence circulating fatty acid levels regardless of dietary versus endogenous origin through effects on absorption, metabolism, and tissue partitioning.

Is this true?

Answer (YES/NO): NO